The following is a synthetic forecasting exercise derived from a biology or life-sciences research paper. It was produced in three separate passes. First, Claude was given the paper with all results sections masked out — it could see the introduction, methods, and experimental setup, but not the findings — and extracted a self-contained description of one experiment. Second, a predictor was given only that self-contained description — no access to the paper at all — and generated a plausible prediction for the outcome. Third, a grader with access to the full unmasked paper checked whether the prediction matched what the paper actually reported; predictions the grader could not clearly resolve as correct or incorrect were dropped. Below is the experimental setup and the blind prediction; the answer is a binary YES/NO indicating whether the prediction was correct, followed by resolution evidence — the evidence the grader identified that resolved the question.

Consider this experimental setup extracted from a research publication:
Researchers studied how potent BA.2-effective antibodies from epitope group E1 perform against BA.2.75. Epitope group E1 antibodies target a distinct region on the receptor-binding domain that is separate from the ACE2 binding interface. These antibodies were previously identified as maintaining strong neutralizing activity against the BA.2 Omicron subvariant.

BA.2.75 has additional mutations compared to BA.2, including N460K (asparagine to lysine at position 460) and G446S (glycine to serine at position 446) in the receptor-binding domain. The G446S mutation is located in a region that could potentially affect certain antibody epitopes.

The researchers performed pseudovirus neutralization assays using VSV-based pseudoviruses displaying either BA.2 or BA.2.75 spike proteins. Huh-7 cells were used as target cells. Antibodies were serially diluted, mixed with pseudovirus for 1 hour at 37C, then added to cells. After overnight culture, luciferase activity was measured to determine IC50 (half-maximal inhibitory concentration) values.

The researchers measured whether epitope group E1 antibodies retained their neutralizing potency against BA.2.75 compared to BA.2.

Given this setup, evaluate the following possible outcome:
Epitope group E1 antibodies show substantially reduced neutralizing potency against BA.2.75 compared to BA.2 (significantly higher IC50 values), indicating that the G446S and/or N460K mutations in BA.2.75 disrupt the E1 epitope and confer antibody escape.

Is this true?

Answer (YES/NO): NO